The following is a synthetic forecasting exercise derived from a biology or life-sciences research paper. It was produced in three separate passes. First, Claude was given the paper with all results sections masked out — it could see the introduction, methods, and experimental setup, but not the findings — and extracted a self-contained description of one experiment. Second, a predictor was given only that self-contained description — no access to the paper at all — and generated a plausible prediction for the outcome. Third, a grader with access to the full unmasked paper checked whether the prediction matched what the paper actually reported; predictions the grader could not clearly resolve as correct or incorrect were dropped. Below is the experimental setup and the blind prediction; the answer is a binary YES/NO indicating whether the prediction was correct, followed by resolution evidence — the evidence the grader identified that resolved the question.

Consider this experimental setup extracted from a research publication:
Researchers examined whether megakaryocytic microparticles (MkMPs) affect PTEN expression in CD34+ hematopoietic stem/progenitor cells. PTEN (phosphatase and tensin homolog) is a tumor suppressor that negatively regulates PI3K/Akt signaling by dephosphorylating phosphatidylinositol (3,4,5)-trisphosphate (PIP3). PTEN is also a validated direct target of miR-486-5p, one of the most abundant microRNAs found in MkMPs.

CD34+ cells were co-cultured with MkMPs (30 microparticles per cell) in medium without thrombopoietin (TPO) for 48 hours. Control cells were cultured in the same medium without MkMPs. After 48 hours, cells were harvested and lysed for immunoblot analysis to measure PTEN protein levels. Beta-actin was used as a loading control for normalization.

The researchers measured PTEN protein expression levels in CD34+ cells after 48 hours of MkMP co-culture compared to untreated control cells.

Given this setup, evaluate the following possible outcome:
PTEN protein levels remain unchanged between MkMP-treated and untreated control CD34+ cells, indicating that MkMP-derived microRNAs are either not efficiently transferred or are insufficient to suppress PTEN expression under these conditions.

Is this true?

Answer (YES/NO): NO